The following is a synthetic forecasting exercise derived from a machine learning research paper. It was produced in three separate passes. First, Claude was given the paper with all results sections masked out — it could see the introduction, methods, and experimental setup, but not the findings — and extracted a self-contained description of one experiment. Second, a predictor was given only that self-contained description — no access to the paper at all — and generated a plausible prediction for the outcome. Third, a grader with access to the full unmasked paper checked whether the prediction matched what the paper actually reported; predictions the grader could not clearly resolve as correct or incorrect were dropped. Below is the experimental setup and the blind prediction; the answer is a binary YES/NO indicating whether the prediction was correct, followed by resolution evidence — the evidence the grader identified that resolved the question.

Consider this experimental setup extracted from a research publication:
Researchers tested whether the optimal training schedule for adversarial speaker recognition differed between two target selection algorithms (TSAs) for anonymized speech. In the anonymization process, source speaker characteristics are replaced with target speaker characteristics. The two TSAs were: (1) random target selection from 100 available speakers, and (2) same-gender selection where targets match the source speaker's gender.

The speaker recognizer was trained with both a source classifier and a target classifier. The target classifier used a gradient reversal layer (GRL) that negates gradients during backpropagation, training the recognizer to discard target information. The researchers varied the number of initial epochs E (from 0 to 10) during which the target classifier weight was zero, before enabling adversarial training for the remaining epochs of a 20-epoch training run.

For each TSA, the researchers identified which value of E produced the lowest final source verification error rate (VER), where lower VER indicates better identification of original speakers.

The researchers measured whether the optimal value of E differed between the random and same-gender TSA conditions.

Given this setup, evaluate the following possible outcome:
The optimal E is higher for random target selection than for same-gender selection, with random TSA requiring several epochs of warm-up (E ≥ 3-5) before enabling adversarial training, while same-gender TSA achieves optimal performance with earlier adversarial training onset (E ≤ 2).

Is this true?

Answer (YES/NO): NO